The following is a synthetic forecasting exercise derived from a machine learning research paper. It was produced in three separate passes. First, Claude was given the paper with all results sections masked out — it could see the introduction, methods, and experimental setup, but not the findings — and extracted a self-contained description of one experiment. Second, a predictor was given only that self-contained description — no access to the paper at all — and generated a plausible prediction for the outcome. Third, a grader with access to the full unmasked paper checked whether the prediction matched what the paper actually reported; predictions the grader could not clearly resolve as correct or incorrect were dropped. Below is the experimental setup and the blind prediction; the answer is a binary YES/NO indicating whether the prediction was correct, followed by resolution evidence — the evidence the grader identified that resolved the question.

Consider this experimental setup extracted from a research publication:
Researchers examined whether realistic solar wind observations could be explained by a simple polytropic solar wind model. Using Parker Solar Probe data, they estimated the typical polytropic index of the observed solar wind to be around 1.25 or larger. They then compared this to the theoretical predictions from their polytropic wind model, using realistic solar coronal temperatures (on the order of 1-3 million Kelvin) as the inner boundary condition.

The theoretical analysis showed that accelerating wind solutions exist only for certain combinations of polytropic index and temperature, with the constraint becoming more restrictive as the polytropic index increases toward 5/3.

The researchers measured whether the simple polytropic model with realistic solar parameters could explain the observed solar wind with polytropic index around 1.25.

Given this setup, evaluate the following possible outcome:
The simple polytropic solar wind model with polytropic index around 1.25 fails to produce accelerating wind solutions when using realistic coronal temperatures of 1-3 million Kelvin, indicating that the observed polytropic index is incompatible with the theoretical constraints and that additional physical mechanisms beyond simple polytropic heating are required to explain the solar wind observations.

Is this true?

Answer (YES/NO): YES